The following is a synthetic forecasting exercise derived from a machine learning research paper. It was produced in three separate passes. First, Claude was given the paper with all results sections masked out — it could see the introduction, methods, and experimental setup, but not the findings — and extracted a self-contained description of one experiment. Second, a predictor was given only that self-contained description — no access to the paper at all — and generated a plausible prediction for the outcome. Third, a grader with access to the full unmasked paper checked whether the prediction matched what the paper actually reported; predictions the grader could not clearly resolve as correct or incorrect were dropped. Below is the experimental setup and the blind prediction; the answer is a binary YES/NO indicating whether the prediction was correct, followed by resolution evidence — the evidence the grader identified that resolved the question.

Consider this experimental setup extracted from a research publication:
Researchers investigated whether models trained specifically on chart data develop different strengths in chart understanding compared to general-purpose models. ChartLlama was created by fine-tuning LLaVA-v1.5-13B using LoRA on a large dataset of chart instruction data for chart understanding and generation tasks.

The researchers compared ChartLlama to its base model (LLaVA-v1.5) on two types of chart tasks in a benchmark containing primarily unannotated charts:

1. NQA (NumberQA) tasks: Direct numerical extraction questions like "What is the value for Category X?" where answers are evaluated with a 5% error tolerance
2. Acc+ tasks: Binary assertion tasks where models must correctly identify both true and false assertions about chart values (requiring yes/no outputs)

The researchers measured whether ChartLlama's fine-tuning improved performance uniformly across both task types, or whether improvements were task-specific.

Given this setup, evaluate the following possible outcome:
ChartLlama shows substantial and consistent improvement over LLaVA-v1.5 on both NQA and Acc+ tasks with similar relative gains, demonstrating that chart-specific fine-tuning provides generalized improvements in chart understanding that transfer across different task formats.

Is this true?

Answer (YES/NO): NO